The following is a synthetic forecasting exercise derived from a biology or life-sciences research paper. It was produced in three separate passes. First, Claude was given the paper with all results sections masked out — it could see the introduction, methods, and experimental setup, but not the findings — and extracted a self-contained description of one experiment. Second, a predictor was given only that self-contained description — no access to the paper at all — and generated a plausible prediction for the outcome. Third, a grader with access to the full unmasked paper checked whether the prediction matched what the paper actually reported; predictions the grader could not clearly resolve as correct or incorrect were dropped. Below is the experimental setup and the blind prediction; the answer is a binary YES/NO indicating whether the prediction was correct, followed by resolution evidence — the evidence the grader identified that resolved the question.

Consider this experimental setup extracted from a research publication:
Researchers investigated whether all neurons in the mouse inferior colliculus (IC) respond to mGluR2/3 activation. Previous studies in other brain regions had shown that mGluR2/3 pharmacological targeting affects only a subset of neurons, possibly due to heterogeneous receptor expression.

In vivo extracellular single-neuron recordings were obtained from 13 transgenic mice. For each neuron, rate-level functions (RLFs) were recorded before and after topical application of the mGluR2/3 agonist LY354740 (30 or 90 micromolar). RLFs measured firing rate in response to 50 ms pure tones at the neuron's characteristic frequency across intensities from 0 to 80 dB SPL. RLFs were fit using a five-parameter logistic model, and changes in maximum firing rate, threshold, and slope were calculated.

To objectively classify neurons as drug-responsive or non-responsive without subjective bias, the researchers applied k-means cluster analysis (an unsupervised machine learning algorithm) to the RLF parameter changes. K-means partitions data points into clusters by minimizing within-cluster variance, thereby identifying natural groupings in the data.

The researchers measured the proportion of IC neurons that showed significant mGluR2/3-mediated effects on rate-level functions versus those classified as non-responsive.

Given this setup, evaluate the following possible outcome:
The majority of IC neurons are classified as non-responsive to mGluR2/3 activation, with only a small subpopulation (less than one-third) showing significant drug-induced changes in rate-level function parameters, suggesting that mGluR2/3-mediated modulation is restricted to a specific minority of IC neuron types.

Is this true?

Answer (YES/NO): NO